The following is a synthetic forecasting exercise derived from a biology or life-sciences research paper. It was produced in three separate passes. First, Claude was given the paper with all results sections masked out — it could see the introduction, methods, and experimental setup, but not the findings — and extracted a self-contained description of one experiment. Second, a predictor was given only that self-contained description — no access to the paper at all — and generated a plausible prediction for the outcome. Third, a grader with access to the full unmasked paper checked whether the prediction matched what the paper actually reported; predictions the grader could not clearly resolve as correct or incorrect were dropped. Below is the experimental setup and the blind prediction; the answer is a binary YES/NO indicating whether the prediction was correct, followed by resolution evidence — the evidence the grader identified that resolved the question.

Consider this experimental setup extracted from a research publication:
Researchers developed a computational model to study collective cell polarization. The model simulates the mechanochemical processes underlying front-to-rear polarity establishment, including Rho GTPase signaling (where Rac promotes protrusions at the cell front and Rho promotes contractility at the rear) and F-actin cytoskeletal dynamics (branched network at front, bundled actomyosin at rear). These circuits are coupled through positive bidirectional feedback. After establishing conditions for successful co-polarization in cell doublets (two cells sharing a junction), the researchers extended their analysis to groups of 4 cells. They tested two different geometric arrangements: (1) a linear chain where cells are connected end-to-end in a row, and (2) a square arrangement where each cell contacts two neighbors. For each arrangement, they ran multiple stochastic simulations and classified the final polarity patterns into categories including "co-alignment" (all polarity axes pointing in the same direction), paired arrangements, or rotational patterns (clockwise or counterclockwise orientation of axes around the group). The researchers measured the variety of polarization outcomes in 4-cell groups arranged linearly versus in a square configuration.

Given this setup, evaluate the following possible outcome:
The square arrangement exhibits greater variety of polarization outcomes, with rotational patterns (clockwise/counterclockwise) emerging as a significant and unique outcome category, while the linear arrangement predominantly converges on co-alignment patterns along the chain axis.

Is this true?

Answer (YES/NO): NO